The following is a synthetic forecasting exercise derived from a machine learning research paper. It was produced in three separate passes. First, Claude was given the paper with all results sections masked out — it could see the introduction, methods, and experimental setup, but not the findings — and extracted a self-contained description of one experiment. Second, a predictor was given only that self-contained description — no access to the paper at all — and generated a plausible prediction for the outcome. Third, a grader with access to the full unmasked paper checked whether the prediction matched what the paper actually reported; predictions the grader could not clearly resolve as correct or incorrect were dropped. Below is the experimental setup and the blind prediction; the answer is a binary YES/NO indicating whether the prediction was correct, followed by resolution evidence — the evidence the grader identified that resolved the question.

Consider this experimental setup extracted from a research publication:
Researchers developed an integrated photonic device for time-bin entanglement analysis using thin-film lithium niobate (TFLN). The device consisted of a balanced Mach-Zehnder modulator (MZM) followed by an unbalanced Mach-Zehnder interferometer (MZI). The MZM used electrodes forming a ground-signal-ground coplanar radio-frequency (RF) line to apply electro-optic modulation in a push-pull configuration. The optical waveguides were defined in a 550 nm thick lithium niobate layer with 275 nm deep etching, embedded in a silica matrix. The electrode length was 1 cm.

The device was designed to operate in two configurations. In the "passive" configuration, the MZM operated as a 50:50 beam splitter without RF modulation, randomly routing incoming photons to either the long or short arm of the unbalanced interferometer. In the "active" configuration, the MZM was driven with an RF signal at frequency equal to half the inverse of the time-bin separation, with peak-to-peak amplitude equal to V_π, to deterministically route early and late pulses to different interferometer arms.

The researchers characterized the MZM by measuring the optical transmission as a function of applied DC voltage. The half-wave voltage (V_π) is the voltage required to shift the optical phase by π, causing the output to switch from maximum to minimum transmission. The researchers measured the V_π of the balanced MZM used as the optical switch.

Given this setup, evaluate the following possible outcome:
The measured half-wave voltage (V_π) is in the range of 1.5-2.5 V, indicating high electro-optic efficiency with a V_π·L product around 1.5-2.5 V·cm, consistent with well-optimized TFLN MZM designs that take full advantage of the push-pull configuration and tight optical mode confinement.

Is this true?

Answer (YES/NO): NO